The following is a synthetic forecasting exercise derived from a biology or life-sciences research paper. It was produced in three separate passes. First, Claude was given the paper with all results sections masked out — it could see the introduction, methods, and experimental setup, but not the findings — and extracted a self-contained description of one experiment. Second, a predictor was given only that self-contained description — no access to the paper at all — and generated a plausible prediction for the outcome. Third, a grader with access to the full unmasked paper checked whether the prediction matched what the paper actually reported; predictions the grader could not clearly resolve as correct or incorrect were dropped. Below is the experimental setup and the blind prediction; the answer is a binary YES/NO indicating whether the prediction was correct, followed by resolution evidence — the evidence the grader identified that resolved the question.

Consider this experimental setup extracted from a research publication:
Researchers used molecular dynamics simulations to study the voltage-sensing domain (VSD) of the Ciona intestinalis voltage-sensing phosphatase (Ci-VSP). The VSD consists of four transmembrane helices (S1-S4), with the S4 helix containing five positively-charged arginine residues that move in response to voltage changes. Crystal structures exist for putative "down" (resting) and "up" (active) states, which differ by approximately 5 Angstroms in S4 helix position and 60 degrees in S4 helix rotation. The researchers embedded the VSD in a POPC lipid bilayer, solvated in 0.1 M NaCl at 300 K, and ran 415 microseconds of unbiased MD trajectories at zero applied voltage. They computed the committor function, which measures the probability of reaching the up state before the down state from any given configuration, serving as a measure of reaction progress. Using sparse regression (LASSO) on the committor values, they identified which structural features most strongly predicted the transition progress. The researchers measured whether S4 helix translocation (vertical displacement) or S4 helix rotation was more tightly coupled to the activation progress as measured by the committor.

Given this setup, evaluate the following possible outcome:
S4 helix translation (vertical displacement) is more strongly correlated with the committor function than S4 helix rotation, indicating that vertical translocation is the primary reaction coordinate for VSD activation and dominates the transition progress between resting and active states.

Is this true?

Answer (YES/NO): NO